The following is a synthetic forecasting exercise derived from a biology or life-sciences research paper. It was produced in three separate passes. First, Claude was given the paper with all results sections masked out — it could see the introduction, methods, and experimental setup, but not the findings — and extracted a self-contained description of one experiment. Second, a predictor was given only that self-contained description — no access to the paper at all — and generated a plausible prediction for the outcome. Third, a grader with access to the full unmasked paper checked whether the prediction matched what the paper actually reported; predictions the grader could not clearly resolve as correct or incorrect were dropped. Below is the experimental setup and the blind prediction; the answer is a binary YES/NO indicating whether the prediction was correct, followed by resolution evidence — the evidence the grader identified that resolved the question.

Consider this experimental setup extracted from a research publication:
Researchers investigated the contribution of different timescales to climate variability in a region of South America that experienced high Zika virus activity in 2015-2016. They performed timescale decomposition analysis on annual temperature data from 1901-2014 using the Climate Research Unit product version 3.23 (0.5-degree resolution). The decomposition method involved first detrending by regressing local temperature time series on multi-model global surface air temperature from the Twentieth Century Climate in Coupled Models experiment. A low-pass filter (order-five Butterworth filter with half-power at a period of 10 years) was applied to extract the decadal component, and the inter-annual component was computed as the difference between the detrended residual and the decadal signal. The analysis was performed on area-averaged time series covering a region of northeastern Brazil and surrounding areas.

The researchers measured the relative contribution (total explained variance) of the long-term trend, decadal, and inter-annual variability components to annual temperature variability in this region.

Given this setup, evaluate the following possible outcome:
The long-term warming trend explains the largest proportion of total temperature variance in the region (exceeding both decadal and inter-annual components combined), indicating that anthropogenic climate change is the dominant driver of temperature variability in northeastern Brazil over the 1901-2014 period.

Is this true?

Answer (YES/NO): NO